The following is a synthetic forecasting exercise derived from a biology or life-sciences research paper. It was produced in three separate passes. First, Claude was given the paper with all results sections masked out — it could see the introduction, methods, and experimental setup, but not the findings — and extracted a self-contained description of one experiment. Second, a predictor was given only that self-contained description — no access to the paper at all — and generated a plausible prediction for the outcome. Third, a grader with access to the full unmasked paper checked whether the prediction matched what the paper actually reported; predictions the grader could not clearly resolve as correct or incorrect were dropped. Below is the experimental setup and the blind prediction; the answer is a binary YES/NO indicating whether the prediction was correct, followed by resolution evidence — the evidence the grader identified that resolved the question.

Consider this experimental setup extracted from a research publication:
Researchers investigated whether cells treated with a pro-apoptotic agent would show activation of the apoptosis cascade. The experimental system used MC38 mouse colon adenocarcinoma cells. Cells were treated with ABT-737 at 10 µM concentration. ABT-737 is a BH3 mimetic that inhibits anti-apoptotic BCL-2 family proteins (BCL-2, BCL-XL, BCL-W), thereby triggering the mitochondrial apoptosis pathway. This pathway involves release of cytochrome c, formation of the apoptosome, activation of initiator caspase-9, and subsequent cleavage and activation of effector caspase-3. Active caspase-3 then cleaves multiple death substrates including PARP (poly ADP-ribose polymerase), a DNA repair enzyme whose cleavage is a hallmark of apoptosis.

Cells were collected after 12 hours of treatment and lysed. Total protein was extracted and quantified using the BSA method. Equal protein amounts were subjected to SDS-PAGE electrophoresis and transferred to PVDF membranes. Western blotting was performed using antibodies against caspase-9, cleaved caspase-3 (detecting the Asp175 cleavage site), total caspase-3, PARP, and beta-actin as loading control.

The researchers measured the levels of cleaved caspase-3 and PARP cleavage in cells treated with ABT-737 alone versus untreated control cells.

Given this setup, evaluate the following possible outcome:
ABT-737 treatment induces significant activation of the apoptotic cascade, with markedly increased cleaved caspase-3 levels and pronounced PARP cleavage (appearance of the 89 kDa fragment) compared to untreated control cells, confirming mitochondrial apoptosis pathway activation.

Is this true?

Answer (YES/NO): YES